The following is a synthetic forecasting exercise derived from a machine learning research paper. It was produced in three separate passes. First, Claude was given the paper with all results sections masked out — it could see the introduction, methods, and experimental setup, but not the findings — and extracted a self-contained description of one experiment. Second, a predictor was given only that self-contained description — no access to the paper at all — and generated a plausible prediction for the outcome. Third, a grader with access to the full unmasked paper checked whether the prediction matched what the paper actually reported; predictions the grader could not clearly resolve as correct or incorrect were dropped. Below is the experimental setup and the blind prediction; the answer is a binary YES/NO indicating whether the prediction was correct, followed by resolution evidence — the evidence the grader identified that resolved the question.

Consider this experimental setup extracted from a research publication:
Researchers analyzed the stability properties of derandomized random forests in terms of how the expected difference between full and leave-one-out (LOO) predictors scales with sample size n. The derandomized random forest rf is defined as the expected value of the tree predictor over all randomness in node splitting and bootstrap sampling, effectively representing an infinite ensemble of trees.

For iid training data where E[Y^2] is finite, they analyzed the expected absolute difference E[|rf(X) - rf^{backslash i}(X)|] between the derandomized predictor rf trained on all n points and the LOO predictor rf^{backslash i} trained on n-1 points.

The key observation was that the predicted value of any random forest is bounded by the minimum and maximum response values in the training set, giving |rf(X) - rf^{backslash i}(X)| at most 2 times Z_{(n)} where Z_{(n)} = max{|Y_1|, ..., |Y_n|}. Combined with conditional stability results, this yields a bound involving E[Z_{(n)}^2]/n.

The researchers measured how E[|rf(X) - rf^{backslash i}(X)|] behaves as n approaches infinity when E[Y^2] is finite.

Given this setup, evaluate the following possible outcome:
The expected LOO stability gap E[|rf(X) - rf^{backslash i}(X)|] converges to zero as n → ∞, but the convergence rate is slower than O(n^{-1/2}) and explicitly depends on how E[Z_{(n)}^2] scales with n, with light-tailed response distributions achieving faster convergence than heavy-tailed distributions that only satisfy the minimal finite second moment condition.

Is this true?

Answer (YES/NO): NO